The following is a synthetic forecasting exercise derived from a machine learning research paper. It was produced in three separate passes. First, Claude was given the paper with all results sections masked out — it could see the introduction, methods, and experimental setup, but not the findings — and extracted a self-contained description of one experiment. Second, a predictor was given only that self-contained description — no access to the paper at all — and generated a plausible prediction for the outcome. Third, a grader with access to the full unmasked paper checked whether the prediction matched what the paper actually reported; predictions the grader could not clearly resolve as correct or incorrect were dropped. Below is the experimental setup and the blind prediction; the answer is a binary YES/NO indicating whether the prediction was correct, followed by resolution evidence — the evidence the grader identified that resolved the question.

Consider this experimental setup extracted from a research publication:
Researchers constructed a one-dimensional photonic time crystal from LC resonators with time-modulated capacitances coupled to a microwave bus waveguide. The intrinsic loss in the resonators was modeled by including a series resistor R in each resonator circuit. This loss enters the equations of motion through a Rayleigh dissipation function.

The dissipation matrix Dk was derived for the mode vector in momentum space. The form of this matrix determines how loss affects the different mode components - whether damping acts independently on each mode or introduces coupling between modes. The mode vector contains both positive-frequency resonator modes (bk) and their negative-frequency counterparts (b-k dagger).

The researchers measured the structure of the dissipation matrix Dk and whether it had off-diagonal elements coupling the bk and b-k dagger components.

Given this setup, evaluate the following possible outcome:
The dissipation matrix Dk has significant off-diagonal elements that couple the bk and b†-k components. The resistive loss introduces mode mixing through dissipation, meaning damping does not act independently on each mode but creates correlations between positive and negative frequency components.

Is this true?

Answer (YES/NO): YES